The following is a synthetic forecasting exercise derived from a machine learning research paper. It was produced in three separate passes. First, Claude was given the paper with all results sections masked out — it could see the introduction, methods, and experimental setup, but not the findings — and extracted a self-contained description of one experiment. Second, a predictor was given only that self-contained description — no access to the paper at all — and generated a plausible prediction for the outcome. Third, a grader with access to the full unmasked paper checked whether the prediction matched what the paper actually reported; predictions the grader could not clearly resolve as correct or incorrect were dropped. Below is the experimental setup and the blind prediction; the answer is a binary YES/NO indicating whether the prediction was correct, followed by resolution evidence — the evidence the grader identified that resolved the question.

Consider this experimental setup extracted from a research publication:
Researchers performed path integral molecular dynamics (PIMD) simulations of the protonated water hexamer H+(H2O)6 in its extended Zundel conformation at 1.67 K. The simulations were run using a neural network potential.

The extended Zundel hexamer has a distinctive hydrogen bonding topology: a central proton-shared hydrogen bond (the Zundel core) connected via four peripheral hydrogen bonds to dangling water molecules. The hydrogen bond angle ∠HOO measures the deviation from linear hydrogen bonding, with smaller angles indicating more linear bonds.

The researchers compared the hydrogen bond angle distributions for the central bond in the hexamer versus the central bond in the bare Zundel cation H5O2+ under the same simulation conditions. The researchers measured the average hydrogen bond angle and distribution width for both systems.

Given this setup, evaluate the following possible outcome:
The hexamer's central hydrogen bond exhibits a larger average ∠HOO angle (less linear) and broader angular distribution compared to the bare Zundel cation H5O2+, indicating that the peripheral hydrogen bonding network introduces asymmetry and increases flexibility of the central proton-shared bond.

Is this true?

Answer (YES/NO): NO